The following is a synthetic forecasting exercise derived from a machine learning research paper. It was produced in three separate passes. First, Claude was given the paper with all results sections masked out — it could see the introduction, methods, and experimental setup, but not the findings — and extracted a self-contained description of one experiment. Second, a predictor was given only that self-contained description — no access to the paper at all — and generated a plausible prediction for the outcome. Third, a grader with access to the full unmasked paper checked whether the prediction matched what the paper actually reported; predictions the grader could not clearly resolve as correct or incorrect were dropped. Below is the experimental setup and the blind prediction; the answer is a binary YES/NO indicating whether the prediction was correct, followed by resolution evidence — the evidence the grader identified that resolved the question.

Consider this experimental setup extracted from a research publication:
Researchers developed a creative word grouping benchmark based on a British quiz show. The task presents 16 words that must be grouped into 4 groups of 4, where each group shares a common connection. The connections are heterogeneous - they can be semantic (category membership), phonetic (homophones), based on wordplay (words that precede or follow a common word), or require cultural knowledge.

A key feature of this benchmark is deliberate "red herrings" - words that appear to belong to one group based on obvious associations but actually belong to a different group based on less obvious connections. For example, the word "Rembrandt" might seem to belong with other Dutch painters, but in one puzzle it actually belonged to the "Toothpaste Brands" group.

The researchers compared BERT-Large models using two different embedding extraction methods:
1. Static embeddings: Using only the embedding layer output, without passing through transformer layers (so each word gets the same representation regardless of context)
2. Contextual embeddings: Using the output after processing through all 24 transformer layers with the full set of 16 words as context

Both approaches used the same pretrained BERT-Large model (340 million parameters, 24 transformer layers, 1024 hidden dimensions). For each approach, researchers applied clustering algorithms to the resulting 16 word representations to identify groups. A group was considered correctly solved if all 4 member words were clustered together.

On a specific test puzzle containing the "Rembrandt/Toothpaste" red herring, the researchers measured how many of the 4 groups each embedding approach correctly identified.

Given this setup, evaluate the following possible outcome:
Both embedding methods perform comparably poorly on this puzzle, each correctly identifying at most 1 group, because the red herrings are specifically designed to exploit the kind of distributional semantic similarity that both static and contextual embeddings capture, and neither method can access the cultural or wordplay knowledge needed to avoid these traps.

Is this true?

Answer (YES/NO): NO